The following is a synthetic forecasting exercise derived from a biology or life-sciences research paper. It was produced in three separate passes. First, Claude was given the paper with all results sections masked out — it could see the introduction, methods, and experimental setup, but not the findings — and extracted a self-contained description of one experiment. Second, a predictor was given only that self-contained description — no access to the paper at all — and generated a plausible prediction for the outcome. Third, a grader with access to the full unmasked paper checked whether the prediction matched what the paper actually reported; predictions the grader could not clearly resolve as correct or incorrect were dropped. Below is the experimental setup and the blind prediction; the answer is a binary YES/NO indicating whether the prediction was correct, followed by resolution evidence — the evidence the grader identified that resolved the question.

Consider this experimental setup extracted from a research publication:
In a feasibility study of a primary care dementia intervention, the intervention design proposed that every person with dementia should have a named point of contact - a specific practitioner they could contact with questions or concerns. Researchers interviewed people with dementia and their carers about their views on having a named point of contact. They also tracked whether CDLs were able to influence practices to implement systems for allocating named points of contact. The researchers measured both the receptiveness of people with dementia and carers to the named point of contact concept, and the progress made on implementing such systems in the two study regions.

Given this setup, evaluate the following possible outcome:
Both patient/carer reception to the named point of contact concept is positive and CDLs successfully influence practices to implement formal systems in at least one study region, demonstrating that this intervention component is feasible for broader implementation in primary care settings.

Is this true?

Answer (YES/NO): NO